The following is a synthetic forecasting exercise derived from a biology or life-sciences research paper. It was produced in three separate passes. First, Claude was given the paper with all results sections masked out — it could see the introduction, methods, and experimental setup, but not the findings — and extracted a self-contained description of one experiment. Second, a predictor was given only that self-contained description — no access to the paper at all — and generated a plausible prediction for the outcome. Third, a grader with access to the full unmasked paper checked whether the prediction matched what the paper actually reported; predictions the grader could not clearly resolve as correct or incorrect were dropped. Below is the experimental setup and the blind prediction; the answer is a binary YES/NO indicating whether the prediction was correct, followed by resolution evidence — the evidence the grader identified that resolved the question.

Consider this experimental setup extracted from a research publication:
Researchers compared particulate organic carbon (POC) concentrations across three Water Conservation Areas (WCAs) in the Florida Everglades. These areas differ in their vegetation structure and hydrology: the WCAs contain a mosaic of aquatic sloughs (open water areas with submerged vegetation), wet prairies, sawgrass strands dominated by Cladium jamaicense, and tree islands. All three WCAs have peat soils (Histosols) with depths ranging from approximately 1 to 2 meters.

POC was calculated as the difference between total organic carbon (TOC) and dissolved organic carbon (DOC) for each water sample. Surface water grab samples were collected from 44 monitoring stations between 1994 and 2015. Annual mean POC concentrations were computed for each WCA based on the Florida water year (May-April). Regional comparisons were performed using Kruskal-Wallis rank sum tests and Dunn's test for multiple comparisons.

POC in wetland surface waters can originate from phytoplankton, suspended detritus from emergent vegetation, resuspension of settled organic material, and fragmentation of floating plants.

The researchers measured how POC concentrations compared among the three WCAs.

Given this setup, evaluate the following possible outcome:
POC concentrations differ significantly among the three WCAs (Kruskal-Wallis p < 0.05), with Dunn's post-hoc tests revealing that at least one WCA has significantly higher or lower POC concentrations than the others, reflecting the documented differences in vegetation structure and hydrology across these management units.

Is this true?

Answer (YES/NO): NO